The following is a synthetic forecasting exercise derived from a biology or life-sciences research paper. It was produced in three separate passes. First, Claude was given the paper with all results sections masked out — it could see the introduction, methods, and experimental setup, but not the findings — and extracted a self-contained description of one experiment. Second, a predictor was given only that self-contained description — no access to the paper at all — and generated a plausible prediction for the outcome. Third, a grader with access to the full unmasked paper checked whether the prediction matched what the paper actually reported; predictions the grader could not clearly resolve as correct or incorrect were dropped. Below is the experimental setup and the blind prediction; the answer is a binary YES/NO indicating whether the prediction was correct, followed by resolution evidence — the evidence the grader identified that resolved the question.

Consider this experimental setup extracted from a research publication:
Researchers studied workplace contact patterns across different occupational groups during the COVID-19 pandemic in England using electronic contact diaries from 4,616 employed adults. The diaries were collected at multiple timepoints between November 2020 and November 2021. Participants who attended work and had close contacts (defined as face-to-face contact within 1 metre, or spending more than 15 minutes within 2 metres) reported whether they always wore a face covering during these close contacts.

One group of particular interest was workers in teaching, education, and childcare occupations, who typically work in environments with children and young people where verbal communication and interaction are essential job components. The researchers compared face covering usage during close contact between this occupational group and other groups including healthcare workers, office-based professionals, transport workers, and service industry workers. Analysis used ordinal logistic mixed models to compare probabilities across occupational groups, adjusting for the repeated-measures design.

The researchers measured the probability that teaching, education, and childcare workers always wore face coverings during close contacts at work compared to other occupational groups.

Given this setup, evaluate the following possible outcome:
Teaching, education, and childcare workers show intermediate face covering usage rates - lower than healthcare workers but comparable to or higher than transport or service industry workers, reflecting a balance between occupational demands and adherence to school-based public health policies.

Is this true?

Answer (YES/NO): NO